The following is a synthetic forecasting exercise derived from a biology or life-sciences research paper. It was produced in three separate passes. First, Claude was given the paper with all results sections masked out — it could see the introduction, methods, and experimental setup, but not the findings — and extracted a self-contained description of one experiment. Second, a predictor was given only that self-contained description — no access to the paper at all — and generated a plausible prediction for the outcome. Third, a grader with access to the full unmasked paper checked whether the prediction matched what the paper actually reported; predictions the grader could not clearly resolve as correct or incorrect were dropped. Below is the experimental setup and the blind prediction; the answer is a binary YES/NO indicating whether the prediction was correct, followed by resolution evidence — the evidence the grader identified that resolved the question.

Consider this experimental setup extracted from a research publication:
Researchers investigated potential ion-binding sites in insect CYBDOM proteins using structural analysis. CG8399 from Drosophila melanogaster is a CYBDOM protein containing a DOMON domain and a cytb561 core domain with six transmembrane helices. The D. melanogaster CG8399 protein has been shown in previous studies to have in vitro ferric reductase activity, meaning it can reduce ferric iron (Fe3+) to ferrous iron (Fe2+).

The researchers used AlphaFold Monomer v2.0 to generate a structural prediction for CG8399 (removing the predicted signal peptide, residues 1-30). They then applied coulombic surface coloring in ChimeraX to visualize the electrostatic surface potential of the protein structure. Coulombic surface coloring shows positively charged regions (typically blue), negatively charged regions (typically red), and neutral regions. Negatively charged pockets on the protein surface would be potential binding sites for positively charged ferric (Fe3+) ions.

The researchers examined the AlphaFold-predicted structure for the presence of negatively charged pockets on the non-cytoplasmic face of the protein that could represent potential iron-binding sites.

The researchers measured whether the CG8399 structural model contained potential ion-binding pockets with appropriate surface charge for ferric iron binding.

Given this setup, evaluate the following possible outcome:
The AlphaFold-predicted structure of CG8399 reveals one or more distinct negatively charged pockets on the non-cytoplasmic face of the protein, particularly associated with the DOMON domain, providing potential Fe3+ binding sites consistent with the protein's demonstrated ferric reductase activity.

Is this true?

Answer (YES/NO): YES